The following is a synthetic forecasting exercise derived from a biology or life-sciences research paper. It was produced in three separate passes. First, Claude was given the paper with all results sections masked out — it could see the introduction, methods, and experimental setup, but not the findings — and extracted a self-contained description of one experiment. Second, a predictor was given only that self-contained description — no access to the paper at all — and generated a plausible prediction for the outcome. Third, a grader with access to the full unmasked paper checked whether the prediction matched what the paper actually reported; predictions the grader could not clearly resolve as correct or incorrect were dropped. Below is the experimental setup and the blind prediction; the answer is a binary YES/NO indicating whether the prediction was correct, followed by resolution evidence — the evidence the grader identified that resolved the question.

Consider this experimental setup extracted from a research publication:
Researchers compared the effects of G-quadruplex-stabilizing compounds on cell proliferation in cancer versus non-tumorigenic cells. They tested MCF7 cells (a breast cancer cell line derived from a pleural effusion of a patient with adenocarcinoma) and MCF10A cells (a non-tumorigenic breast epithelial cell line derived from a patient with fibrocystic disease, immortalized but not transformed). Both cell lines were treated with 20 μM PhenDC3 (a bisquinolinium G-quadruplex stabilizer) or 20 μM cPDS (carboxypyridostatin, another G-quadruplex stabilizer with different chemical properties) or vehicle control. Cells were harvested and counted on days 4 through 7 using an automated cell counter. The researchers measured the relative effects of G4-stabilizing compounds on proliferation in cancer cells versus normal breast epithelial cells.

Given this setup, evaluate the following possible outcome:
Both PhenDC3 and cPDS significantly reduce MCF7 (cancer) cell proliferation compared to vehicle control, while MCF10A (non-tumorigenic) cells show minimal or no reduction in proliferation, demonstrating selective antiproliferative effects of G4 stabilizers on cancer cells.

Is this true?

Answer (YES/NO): YES